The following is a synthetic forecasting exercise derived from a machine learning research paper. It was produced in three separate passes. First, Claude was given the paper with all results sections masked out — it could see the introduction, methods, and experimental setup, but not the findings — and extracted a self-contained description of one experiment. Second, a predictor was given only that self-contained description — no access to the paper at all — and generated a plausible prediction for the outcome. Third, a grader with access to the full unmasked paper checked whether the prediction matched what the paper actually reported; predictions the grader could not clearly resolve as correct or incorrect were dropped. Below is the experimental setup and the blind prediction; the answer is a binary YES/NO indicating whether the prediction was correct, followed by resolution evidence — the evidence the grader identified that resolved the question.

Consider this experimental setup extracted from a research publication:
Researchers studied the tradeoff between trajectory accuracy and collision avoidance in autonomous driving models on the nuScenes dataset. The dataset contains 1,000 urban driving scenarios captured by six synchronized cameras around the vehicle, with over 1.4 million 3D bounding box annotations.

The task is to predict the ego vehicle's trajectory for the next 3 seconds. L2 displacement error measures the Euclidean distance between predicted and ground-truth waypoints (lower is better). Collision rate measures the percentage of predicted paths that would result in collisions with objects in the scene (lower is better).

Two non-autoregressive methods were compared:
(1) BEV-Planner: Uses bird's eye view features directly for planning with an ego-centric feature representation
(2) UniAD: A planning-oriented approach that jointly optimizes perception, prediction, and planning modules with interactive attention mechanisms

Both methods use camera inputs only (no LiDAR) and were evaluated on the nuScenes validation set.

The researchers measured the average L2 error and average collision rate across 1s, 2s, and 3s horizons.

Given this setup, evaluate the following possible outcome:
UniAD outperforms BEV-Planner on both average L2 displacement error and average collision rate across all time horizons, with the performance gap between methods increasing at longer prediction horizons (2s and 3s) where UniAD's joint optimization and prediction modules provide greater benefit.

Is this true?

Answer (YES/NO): NO